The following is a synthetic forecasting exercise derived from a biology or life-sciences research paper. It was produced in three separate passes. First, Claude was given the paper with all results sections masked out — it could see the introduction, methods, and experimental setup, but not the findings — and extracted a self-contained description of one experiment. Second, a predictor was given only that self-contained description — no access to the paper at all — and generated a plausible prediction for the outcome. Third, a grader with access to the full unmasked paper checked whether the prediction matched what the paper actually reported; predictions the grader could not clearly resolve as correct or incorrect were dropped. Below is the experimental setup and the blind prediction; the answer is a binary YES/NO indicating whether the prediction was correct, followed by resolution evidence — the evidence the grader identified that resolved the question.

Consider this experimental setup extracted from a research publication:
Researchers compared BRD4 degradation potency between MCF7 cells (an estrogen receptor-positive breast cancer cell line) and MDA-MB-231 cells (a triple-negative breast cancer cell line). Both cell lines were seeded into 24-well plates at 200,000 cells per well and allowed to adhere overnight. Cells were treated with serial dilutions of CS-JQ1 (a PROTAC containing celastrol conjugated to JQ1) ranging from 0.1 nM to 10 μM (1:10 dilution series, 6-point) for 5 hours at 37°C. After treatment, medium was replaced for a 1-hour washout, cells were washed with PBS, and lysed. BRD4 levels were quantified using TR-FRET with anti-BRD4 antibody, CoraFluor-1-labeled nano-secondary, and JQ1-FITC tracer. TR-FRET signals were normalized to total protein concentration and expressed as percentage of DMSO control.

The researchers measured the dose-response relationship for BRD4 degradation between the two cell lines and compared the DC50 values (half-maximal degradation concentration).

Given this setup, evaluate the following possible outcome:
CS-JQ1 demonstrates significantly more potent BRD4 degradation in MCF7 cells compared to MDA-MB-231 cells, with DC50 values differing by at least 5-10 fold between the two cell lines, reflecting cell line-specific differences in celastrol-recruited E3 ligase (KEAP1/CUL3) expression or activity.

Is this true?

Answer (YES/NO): NO